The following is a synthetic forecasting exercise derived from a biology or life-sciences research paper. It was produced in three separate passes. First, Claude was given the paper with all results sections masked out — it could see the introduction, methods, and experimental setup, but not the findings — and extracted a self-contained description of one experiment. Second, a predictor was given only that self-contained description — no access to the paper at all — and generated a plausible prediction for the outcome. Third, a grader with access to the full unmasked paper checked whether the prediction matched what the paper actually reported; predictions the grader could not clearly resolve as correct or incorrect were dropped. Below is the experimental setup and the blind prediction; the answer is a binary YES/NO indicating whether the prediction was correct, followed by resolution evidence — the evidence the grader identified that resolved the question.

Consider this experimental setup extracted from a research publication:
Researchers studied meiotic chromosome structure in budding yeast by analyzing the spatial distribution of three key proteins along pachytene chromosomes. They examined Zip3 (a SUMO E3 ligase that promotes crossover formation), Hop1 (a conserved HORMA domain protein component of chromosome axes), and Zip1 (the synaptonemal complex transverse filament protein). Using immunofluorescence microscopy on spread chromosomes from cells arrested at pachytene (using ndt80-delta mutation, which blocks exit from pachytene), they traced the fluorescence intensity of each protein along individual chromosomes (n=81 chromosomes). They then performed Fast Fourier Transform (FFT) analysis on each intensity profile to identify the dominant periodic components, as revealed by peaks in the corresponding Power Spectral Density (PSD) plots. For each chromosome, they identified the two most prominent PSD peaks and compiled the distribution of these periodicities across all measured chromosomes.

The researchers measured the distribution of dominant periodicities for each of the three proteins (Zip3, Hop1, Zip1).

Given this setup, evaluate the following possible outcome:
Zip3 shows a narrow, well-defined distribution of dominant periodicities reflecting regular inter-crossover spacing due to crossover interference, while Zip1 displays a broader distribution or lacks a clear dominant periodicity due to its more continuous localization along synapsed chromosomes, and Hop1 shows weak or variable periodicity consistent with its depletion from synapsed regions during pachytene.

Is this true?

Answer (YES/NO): NO